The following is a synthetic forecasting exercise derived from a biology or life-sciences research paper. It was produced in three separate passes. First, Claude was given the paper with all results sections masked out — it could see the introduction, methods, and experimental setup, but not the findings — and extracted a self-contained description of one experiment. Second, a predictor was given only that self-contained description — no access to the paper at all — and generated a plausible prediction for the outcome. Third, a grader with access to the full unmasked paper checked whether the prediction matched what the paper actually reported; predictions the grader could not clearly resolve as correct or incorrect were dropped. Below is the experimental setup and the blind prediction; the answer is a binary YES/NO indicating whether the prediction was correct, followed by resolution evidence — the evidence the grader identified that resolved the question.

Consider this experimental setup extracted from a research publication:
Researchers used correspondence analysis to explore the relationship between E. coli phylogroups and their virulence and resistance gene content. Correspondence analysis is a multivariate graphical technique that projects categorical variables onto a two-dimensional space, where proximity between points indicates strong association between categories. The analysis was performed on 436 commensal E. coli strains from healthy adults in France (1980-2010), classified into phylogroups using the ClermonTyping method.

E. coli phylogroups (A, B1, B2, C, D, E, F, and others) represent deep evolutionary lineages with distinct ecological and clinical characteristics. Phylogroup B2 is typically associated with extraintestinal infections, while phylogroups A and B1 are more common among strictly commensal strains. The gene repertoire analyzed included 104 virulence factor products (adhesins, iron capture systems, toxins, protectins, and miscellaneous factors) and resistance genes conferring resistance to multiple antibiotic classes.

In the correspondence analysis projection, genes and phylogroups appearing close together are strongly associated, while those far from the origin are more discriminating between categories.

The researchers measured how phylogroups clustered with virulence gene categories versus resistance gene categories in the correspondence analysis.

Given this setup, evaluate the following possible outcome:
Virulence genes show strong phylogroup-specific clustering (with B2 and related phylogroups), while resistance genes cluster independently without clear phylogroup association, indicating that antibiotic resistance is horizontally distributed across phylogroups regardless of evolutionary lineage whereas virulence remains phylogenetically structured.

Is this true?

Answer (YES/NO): NO